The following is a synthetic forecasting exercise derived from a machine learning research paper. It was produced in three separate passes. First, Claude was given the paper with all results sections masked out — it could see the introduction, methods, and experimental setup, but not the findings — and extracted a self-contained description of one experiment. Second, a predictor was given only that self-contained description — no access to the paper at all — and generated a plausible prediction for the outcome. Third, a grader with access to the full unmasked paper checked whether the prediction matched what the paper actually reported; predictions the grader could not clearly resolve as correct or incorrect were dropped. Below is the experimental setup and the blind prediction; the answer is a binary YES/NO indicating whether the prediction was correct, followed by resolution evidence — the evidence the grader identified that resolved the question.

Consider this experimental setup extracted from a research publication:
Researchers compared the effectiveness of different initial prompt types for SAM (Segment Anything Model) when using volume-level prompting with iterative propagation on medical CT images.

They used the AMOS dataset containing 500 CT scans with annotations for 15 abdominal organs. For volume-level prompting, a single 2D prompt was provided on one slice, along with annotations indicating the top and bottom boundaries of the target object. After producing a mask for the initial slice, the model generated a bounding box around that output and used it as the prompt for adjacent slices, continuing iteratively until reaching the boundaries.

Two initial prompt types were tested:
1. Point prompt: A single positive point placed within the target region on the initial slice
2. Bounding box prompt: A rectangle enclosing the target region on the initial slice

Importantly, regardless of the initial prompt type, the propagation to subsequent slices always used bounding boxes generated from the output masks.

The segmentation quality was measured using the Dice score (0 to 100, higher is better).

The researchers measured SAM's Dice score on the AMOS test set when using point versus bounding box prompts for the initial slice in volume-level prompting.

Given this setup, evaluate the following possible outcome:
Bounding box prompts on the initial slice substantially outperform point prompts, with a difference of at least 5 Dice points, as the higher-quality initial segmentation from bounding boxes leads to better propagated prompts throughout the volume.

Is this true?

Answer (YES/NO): YES